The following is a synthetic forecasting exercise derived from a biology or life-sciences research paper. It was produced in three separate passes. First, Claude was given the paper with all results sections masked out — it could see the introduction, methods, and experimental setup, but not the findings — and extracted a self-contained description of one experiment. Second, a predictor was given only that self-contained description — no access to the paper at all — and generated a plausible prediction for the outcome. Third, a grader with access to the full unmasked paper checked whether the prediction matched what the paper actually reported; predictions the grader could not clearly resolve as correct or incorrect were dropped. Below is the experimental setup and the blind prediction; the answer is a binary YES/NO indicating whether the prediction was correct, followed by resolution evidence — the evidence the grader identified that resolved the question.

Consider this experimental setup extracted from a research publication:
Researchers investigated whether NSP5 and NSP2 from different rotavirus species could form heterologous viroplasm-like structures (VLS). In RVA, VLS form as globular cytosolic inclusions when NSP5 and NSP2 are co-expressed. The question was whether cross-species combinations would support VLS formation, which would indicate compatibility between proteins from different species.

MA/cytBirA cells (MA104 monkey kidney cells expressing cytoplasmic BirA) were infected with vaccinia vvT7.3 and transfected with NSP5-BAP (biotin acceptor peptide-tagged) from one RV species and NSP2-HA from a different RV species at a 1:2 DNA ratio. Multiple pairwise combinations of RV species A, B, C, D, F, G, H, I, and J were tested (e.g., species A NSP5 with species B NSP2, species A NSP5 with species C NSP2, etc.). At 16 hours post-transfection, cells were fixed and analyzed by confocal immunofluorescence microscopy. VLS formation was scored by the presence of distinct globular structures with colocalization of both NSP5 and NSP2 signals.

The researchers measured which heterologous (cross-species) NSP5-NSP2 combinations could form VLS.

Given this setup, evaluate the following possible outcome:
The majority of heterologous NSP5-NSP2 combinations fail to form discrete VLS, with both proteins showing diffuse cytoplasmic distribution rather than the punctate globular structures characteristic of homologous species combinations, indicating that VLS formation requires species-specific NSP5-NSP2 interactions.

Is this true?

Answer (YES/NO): NO